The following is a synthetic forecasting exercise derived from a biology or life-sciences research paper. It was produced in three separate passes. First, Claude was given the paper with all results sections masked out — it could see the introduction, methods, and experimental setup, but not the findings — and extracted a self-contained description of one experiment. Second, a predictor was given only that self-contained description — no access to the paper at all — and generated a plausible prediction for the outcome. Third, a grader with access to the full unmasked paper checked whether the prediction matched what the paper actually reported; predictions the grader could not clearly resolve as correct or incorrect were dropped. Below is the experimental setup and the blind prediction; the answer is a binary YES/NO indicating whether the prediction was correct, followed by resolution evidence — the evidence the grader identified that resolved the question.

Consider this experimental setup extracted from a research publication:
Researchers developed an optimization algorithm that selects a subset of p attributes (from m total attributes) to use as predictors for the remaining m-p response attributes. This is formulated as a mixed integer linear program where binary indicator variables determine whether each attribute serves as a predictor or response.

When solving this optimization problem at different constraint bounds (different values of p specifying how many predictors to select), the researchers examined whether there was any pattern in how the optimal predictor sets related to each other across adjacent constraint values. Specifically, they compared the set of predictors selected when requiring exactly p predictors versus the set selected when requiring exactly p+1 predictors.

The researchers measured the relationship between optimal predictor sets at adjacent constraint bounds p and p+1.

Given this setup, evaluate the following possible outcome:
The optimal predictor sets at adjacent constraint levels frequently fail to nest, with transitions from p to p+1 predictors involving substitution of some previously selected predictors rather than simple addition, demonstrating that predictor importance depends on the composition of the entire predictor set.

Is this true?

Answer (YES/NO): YES